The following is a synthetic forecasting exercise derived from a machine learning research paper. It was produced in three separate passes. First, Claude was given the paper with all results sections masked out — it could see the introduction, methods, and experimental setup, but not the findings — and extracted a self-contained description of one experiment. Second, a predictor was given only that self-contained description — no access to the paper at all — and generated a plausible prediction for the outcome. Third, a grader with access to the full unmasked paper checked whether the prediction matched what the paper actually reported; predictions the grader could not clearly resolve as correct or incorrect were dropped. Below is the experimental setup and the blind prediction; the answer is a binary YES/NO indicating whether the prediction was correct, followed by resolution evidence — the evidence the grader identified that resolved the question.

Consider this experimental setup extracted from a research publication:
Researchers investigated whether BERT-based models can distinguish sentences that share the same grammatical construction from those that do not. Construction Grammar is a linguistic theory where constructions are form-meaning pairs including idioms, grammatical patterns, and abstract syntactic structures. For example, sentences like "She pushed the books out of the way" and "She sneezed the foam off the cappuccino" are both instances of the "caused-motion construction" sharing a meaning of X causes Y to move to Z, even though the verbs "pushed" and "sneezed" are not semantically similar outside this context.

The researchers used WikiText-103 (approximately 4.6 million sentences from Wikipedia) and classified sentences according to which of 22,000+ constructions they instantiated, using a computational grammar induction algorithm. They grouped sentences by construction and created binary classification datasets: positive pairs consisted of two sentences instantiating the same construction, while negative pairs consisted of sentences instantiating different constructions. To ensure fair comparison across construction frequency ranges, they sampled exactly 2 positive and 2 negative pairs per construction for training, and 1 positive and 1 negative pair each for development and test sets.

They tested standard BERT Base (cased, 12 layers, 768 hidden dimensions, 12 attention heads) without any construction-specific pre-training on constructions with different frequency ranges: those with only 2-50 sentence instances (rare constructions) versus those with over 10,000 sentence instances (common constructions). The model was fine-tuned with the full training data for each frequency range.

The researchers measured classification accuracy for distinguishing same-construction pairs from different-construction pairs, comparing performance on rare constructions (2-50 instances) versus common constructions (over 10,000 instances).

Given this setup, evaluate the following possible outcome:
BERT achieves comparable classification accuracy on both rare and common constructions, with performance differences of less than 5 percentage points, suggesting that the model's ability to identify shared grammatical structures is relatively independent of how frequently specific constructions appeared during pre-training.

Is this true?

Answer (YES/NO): NO